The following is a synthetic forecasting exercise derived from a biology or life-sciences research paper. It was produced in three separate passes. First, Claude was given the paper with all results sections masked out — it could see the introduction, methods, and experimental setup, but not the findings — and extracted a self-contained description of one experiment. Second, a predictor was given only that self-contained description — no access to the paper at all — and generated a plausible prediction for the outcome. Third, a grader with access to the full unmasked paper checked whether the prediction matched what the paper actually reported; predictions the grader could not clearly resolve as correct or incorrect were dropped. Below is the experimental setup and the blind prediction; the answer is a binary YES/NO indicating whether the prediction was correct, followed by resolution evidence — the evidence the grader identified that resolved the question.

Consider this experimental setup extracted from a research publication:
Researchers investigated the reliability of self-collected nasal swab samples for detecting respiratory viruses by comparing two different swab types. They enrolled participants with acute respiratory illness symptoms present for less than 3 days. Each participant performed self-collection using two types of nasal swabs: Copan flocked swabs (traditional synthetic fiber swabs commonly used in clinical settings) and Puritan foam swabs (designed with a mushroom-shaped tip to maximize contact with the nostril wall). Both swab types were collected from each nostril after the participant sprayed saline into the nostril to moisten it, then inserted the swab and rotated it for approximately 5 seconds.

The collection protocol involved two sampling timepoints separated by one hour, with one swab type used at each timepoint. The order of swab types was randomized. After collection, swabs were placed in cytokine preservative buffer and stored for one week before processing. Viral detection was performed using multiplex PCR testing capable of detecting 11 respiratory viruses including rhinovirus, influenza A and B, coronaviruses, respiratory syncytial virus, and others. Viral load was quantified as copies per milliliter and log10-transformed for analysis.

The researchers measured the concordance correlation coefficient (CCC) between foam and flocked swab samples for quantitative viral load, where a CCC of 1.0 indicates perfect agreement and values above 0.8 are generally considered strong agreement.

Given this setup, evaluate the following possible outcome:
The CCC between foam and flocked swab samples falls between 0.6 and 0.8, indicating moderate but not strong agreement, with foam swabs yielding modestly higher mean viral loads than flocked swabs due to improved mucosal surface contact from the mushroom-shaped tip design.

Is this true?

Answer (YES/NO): NO